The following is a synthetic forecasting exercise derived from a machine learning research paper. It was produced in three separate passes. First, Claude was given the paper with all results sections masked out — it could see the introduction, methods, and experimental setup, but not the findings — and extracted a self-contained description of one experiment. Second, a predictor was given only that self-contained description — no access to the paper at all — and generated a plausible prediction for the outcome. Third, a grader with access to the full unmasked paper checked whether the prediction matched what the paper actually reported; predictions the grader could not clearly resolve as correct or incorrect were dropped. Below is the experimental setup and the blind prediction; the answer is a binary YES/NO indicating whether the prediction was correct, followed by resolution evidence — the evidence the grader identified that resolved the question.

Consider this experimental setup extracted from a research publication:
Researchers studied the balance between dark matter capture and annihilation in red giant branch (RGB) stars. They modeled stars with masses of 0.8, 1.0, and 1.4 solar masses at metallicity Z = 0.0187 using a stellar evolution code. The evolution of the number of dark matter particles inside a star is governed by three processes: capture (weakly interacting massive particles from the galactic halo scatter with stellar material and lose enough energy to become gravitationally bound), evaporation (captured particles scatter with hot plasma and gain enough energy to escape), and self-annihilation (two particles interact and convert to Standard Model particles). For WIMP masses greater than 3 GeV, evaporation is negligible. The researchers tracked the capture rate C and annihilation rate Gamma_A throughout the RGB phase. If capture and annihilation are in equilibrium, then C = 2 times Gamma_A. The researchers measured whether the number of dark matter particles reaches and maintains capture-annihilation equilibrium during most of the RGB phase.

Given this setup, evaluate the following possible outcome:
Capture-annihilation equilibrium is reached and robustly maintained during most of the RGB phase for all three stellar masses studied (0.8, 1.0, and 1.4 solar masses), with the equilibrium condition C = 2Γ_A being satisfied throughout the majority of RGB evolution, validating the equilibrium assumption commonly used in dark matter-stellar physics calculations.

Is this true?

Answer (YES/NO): YES